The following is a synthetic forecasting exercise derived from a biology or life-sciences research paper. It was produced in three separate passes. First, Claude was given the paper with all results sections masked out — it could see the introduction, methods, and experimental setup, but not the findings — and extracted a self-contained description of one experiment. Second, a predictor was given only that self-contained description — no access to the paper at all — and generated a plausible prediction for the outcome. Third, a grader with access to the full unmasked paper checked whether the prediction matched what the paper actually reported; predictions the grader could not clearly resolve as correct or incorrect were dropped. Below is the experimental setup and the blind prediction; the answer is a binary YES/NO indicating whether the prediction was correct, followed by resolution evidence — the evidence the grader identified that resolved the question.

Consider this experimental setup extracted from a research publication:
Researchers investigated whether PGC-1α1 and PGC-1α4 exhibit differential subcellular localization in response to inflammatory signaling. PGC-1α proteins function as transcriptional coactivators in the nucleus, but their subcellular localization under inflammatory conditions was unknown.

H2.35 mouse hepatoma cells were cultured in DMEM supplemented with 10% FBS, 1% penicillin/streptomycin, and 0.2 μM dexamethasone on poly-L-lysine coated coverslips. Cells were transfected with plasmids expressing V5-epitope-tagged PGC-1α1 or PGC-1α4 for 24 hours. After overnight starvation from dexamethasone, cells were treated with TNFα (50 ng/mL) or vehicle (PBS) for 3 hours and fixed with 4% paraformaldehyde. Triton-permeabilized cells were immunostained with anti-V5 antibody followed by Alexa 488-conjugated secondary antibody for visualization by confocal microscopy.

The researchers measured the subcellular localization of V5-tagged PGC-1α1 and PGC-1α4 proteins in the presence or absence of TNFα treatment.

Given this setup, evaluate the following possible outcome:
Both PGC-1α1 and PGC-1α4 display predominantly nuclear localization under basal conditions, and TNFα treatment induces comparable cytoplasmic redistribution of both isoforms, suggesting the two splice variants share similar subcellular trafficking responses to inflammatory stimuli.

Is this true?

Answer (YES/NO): NO